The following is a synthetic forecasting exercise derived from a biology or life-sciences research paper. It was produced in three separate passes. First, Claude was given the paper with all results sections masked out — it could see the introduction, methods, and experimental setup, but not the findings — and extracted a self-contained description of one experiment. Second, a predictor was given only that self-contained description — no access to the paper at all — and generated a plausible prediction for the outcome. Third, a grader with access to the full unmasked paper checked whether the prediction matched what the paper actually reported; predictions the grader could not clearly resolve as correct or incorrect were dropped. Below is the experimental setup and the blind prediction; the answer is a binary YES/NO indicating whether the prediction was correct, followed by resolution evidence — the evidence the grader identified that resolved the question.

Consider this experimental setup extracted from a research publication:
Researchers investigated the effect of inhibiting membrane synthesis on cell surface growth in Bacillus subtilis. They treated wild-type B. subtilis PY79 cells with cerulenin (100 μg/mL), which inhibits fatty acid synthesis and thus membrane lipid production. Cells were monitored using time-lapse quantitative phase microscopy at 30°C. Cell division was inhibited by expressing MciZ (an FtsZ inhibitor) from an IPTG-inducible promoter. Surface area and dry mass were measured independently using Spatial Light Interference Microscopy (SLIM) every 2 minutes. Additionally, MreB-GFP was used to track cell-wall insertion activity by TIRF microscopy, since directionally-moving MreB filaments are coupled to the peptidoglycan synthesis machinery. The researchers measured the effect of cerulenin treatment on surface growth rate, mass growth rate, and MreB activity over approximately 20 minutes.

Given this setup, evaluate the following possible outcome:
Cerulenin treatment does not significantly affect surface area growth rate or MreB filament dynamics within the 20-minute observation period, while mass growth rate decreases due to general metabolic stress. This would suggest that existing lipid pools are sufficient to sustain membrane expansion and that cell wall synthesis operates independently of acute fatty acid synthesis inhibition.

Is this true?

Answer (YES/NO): NO